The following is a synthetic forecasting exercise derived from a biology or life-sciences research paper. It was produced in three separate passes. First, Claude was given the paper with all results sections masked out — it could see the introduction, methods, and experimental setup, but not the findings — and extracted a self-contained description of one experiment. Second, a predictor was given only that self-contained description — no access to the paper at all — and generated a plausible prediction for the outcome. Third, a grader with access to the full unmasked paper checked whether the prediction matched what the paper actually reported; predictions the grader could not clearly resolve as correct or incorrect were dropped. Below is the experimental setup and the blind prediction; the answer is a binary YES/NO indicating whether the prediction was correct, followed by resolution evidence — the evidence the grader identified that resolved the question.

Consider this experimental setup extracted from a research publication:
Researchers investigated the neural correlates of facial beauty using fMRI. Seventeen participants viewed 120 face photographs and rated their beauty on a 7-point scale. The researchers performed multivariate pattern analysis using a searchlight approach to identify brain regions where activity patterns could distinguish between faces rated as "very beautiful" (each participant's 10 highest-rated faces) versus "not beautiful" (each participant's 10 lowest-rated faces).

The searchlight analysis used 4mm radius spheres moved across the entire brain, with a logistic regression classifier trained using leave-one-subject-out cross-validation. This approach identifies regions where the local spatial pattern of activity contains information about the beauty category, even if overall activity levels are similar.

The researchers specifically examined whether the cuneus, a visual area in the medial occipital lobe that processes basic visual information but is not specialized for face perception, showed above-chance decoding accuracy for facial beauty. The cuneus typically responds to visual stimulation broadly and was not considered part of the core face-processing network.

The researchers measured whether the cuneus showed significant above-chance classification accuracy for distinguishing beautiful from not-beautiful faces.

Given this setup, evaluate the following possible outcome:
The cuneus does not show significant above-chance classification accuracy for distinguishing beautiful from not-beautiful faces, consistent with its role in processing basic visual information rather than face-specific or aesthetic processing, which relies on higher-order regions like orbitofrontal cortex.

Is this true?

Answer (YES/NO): NO